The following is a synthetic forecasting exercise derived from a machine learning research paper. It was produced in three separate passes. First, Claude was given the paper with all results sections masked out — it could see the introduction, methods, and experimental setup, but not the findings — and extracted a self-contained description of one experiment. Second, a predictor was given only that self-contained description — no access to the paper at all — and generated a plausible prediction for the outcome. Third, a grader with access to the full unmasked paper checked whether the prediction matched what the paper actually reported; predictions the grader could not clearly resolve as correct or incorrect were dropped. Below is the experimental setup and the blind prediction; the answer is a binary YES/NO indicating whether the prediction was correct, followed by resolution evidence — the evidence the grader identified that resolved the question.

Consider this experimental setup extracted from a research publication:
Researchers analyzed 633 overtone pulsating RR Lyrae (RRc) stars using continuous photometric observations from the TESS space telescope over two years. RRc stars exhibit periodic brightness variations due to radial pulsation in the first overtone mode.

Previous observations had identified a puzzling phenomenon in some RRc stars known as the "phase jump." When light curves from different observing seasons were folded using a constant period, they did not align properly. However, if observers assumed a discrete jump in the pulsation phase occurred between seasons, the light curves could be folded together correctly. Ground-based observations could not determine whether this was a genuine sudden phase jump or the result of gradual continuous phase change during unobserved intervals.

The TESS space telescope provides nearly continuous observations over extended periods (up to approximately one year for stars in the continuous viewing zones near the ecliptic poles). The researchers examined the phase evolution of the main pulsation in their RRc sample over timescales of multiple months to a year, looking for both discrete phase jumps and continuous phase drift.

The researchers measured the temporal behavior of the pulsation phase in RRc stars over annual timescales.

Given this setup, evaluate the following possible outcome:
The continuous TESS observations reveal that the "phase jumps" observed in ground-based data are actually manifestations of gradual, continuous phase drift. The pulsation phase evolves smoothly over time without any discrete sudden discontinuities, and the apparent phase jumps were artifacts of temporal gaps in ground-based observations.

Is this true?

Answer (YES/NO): YES